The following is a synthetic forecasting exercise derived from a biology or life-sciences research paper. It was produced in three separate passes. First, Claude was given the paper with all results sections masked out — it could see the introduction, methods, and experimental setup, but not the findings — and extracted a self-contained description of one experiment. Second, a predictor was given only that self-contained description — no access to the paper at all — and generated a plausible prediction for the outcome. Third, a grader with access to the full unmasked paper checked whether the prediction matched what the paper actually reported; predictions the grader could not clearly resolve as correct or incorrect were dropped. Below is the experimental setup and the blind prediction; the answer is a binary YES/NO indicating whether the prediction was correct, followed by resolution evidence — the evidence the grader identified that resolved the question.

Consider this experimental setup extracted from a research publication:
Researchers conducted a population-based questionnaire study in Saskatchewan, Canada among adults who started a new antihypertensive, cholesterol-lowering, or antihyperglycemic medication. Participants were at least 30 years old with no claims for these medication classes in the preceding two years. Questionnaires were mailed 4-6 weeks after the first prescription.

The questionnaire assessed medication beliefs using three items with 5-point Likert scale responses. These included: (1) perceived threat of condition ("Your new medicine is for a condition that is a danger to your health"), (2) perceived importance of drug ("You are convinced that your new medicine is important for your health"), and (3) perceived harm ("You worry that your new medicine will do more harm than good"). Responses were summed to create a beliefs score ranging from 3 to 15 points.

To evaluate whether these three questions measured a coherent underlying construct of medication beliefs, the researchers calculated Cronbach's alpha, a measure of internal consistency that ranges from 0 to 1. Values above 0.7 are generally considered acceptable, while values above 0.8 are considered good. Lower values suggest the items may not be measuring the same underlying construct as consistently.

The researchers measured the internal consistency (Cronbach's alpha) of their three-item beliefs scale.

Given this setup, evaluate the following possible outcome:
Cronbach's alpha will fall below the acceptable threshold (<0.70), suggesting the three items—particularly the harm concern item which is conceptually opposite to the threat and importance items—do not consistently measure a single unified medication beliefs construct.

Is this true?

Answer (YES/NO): YES